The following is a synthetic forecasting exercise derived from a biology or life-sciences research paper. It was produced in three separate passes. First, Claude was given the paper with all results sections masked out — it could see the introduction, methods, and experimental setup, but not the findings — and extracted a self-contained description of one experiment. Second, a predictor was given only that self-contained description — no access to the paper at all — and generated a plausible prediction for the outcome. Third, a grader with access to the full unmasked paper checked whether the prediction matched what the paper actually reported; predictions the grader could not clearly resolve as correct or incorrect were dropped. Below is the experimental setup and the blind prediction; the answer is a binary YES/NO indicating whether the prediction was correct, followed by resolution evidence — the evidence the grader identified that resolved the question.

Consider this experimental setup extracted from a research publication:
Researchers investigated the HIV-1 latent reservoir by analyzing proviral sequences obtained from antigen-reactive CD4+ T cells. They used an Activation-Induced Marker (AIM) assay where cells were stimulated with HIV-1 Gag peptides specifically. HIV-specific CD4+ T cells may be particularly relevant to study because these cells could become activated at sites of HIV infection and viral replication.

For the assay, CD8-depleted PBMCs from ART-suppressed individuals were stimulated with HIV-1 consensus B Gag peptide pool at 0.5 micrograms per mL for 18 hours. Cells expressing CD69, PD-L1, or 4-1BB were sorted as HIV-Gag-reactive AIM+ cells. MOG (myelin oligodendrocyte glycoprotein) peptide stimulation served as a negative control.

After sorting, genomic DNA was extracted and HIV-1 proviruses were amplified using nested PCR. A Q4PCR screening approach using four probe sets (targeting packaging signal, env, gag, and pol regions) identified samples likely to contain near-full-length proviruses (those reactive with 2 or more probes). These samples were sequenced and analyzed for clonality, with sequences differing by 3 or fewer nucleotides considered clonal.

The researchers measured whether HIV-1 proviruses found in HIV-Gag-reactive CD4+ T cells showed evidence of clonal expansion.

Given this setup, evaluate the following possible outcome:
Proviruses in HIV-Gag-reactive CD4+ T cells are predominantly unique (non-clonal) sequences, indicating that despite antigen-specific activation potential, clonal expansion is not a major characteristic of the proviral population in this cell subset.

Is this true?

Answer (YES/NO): NO